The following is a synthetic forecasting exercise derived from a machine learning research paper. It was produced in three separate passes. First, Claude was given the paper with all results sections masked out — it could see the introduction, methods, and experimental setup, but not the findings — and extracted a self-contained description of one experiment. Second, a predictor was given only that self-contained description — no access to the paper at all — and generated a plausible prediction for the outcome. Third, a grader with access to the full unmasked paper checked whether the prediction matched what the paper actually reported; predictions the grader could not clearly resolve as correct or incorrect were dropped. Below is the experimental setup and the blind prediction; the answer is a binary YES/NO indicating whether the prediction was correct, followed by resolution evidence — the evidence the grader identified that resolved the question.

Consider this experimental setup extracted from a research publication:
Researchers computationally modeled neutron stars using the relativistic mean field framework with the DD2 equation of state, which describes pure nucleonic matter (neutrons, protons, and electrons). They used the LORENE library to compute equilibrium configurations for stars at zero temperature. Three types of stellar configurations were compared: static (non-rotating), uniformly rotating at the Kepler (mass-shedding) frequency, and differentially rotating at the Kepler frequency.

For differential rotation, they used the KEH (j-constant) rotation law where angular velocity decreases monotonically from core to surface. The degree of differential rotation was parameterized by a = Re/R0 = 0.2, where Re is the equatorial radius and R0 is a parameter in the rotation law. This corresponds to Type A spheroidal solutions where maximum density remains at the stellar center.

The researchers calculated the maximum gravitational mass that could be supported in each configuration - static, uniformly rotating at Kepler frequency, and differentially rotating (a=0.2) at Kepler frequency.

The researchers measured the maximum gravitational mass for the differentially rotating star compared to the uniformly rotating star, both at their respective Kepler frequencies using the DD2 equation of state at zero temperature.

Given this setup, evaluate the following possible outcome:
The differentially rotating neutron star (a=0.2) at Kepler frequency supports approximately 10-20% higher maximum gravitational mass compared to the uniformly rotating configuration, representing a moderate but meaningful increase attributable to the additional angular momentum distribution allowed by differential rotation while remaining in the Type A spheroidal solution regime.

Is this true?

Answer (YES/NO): NO